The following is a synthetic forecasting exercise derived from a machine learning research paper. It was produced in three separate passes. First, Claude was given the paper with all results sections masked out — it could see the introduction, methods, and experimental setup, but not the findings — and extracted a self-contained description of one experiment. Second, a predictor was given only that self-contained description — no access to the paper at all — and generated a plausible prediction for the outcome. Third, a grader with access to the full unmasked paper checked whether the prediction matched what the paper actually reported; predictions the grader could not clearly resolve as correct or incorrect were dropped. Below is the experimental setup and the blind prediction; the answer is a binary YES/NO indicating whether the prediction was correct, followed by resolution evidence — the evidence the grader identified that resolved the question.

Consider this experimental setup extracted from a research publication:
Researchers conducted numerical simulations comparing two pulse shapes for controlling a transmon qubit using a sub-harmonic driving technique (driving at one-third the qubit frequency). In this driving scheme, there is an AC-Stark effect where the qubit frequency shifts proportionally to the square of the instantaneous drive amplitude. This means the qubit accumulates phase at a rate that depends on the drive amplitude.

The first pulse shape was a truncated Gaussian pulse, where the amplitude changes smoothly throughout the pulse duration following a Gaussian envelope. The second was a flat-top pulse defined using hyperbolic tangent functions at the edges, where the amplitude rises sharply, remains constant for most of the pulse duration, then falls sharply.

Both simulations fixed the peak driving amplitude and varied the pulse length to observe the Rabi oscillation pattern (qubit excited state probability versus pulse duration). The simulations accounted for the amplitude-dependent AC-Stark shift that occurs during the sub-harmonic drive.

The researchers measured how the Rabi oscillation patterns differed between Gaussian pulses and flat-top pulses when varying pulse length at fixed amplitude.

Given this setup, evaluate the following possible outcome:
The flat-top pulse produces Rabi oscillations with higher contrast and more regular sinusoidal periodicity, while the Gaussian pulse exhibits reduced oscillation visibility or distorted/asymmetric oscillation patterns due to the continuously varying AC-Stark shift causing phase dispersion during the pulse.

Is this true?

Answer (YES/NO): YES